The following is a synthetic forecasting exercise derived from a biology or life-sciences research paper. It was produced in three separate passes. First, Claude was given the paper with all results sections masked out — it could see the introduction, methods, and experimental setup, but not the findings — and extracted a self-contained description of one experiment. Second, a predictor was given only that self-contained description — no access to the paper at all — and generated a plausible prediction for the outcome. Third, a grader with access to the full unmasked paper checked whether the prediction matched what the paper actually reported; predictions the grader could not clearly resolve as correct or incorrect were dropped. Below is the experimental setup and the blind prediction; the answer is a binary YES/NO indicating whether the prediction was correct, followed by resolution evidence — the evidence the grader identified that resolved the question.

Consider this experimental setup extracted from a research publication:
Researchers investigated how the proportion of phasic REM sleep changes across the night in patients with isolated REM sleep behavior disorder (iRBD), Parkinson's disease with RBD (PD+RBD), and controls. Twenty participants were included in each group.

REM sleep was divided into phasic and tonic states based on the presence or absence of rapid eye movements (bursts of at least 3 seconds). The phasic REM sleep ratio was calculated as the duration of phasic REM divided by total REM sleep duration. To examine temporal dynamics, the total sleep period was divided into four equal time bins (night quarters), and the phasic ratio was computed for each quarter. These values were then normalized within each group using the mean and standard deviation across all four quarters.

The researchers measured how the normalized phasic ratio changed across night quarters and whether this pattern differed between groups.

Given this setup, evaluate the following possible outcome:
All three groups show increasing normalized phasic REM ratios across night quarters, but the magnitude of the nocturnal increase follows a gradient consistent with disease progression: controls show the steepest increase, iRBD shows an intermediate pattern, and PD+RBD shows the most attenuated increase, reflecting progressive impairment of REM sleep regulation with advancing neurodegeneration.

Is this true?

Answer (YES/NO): NO